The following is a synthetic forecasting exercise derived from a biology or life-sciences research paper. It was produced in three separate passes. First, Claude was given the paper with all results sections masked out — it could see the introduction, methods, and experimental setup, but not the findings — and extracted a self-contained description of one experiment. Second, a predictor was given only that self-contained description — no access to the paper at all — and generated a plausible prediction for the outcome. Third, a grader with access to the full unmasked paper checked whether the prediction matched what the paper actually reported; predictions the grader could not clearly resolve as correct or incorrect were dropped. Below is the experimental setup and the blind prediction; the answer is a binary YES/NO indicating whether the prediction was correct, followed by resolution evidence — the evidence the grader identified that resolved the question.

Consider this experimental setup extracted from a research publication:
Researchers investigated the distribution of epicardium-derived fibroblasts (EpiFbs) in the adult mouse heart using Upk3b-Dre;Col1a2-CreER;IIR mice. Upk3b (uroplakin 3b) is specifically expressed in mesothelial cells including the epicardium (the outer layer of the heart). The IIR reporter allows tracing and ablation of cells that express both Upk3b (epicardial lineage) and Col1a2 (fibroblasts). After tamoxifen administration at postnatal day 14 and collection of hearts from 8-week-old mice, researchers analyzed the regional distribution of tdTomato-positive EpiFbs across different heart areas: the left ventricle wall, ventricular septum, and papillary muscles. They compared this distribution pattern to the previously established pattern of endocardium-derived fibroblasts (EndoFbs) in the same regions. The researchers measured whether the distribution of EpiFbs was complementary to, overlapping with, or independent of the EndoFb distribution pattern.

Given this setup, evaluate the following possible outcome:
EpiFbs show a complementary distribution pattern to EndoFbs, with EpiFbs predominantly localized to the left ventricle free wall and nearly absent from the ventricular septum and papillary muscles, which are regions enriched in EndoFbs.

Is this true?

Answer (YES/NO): NO